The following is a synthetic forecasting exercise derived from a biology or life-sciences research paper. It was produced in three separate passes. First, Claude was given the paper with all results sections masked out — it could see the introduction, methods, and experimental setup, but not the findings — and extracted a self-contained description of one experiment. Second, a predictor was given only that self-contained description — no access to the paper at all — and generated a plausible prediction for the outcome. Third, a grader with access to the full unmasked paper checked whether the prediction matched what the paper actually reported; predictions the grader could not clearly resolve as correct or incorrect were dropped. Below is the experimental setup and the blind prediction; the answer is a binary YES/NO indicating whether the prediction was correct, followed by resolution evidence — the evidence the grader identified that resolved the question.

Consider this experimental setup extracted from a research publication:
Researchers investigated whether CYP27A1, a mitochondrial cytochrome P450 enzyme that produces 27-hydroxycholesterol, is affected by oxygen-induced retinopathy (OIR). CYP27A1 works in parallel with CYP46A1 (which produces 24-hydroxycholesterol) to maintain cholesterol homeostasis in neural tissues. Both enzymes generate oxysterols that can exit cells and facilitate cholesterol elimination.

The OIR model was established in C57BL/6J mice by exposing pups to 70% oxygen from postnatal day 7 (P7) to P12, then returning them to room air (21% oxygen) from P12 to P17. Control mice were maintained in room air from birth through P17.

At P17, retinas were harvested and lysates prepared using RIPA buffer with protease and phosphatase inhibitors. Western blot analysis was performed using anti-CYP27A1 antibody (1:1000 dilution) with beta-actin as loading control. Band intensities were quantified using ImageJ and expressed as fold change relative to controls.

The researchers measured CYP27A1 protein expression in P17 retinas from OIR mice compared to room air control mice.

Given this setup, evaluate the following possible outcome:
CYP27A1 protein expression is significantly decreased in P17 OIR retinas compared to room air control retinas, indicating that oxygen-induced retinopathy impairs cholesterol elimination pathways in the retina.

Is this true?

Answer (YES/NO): NO